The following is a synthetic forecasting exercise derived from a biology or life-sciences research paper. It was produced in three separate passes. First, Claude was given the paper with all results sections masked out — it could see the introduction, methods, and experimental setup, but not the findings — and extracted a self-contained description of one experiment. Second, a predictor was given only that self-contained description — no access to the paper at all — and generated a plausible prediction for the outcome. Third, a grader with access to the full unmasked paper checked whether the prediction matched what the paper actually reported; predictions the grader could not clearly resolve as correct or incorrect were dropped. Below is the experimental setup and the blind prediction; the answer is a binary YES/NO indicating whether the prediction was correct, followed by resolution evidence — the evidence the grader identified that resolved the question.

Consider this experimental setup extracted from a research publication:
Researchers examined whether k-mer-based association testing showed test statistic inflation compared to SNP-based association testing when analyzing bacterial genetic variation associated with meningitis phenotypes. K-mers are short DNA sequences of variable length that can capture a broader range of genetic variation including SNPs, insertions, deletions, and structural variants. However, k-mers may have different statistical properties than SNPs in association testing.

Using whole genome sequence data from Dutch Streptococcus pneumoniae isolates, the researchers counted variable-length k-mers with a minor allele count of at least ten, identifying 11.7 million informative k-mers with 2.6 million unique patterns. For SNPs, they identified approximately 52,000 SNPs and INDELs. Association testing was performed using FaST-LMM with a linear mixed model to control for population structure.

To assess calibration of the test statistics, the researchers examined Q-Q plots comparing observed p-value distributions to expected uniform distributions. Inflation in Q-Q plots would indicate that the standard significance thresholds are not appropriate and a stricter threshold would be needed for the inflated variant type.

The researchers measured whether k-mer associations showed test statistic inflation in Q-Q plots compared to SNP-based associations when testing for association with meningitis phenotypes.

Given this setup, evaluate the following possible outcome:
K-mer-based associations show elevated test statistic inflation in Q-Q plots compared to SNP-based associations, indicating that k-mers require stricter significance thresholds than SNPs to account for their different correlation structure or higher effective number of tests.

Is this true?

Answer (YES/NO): YES